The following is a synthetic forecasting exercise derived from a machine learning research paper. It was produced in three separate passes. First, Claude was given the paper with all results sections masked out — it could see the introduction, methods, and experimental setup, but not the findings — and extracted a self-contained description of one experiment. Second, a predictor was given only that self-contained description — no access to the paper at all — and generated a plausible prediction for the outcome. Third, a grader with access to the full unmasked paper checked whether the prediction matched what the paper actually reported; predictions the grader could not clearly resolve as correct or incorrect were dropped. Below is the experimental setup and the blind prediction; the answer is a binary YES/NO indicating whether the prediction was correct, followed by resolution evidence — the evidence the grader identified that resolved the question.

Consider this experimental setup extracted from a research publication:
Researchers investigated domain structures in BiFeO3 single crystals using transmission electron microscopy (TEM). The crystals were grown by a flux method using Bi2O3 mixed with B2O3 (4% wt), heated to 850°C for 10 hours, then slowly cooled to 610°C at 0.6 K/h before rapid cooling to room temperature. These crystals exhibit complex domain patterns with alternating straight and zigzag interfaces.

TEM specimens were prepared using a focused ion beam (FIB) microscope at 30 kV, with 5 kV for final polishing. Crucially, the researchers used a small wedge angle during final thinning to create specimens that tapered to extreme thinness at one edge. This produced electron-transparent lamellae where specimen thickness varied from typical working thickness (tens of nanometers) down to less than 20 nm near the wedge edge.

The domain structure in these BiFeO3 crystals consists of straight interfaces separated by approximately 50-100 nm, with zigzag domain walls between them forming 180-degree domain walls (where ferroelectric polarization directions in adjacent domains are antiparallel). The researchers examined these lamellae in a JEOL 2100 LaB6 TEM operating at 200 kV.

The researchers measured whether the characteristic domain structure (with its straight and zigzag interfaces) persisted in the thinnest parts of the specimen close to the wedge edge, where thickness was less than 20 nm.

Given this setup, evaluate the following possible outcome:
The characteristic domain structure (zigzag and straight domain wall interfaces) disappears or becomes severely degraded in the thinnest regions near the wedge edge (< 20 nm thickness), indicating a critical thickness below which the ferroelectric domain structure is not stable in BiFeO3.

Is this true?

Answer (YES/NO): NO